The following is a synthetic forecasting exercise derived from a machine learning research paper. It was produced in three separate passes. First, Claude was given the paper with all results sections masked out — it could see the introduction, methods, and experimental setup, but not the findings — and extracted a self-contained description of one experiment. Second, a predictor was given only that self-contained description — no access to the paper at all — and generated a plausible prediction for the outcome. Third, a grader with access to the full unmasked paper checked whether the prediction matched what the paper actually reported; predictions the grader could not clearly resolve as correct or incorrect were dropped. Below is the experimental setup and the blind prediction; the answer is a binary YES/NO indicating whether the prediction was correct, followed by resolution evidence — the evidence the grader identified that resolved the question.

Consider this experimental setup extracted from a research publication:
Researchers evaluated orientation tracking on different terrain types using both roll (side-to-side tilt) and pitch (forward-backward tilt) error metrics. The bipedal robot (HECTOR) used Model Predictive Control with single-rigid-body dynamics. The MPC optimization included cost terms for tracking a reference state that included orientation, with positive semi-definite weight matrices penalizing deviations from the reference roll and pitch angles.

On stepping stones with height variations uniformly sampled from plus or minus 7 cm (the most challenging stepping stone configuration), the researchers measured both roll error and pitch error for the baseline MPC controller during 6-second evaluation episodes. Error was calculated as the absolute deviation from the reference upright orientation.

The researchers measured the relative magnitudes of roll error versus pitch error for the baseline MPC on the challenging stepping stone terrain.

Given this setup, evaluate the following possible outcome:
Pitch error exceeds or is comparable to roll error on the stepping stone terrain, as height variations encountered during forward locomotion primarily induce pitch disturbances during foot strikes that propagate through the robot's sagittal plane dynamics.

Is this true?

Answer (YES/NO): YES